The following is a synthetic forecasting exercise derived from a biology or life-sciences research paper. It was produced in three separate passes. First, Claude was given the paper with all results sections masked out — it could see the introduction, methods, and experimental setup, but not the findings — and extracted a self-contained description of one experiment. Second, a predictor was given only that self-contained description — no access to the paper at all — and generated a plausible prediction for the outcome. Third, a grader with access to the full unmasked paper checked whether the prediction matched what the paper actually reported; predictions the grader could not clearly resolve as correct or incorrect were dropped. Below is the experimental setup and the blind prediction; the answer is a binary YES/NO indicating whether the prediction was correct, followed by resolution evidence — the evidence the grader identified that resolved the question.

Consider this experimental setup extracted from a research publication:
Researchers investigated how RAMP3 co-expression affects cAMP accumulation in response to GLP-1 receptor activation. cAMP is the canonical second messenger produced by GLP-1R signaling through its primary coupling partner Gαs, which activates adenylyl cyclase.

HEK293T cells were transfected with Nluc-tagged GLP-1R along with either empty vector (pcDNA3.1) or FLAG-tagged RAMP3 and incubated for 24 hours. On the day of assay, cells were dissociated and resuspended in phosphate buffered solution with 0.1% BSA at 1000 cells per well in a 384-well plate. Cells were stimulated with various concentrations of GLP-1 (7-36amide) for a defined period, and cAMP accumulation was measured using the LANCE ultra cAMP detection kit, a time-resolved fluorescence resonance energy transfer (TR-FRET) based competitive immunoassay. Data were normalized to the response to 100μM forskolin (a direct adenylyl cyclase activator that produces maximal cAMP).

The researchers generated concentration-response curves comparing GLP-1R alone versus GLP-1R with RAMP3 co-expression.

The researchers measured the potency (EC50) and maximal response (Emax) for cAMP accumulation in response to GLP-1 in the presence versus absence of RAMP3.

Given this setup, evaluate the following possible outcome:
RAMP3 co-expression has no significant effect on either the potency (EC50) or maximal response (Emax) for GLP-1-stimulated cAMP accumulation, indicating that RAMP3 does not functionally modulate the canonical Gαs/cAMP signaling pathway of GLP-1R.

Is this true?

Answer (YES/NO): NO